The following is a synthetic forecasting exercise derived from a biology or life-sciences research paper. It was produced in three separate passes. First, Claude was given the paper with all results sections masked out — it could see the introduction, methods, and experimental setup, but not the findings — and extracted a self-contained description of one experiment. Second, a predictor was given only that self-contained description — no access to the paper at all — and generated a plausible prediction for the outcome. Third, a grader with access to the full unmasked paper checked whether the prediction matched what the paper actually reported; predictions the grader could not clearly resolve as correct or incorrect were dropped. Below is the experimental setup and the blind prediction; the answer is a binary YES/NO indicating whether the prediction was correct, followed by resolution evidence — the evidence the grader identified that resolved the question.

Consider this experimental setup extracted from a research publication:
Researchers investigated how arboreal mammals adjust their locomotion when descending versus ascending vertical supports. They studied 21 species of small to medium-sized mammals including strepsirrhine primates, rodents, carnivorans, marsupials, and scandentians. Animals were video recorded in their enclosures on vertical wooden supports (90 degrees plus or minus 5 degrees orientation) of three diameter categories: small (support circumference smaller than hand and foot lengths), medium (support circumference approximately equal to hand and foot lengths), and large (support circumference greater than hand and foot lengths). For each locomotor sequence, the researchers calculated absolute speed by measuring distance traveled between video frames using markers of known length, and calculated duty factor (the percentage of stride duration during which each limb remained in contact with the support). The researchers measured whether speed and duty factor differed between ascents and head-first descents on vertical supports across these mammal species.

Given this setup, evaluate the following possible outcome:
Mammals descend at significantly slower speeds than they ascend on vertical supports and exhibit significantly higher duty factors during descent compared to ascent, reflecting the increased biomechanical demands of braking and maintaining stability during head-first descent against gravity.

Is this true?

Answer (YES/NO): YES